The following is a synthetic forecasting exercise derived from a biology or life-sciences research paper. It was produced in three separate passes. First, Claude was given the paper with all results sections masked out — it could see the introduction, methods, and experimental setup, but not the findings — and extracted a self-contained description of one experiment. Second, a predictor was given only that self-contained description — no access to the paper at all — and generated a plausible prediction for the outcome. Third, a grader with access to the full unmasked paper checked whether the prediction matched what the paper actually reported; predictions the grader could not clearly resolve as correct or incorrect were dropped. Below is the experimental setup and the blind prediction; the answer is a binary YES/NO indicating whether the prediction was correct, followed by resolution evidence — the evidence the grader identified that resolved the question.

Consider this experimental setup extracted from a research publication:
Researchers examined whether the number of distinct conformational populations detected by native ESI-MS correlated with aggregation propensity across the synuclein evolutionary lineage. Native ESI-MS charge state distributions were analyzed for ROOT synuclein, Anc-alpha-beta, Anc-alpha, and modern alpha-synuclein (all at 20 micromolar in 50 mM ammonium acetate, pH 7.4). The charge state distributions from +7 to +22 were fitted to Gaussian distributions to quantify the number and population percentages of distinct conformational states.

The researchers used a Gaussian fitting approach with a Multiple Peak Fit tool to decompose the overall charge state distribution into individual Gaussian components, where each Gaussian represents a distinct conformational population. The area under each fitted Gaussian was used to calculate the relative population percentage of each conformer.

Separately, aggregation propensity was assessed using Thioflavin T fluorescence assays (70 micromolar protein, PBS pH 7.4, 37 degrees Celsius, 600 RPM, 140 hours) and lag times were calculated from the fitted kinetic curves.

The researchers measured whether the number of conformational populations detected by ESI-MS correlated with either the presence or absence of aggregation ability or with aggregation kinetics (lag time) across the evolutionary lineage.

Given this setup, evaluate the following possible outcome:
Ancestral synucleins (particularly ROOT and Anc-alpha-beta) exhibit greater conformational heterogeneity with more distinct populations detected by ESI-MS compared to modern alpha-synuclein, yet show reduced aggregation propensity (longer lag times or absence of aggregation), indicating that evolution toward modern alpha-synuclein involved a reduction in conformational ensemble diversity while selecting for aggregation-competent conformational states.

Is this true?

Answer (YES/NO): NO